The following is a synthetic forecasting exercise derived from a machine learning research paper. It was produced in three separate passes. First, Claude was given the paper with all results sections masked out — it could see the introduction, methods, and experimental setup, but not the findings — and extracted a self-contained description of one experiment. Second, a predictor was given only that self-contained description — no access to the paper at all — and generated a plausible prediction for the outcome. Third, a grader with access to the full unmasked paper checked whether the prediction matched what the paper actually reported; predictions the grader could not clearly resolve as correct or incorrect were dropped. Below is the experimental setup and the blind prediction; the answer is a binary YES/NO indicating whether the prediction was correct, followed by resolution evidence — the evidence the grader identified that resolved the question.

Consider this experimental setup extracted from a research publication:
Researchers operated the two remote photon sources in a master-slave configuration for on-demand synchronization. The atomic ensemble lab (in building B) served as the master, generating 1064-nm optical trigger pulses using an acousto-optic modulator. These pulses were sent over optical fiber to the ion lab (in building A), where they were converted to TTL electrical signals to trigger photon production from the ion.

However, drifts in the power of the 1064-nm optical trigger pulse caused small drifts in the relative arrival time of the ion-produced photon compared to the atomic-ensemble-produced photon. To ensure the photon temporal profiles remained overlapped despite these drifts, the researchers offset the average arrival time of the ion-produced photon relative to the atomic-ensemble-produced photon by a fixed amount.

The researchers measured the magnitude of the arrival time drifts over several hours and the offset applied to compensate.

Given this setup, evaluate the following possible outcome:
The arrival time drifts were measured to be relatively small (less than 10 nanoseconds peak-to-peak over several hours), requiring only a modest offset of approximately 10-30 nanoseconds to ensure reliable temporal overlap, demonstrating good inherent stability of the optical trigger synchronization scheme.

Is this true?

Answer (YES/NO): NO